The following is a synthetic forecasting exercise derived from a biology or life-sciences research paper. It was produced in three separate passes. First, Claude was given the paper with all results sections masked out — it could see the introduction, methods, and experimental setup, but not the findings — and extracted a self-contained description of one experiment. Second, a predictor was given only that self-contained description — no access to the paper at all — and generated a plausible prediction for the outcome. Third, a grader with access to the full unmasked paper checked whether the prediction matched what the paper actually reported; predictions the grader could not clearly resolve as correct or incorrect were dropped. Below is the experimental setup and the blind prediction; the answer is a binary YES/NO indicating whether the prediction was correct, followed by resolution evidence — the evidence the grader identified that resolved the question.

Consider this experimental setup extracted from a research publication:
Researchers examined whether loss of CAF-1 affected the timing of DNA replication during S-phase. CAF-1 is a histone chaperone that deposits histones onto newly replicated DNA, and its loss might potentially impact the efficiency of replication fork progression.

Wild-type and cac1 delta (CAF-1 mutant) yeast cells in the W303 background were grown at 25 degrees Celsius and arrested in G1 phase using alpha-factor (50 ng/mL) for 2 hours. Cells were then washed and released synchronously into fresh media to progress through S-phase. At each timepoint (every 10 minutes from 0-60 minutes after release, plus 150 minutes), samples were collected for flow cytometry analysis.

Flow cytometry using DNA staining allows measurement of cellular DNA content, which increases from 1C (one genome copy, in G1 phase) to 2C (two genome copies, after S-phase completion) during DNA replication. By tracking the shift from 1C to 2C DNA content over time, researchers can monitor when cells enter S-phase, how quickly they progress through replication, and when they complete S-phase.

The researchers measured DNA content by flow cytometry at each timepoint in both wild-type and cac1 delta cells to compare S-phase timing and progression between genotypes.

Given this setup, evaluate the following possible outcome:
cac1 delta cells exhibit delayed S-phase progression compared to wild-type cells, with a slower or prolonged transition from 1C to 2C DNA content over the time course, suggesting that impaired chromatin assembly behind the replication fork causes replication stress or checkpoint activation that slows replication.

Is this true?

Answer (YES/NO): NO